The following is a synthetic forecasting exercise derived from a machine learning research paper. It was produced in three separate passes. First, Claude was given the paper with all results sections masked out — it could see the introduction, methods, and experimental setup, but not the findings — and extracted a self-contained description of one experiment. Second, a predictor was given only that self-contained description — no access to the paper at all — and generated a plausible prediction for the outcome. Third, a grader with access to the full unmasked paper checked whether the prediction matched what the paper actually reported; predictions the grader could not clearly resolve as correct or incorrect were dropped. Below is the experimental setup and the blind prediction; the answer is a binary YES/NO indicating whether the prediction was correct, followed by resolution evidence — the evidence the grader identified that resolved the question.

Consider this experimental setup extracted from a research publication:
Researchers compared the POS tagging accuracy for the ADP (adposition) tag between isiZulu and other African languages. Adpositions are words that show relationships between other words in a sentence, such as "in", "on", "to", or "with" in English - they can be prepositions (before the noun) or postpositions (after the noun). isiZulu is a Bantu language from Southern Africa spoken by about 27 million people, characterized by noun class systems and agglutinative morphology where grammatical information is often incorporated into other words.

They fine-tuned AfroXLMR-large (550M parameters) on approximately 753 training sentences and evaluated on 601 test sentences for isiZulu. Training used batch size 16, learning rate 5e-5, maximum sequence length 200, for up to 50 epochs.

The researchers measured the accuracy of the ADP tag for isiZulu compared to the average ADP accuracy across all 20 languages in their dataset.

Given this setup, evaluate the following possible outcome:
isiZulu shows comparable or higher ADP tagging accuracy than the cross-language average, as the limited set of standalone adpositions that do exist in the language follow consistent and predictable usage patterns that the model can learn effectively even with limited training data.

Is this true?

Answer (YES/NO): NO